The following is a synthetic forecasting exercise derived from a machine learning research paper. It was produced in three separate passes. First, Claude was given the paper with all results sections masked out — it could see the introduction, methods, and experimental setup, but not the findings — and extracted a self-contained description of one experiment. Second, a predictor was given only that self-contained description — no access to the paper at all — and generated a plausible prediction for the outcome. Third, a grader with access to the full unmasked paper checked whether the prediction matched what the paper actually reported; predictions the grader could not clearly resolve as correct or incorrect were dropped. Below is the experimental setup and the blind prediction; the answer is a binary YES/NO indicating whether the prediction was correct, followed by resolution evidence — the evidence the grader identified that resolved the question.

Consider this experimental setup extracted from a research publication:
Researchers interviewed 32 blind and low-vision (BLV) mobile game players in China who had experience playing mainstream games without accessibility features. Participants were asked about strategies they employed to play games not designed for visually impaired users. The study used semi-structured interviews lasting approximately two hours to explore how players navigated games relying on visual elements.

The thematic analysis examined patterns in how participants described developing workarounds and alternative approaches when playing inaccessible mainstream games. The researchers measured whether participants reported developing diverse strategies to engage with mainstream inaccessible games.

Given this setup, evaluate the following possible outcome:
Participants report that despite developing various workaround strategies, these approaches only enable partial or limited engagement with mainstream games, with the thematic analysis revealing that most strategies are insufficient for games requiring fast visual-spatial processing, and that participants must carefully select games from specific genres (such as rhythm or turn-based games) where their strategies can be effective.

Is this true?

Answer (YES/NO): NO